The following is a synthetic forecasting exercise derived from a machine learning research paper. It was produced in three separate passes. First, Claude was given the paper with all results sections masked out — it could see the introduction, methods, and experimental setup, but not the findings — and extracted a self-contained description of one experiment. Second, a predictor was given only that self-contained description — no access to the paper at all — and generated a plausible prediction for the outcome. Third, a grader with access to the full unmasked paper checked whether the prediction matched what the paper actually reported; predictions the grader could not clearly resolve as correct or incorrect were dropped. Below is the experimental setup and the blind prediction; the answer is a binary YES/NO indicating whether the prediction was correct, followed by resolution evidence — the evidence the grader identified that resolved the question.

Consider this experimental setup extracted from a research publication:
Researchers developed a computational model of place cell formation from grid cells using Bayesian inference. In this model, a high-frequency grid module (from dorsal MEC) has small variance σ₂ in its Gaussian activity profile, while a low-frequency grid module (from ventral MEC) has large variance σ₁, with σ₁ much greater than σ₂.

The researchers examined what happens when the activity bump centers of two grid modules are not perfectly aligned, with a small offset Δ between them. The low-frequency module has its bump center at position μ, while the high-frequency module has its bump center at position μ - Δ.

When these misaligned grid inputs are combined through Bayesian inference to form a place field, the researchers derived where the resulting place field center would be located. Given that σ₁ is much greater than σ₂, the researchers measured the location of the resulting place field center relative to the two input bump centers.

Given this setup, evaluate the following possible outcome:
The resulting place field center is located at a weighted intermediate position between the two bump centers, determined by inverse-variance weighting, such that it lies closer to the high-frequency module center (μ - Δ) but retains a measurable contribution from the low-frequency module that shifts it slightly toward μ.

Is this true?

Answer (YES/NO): NO